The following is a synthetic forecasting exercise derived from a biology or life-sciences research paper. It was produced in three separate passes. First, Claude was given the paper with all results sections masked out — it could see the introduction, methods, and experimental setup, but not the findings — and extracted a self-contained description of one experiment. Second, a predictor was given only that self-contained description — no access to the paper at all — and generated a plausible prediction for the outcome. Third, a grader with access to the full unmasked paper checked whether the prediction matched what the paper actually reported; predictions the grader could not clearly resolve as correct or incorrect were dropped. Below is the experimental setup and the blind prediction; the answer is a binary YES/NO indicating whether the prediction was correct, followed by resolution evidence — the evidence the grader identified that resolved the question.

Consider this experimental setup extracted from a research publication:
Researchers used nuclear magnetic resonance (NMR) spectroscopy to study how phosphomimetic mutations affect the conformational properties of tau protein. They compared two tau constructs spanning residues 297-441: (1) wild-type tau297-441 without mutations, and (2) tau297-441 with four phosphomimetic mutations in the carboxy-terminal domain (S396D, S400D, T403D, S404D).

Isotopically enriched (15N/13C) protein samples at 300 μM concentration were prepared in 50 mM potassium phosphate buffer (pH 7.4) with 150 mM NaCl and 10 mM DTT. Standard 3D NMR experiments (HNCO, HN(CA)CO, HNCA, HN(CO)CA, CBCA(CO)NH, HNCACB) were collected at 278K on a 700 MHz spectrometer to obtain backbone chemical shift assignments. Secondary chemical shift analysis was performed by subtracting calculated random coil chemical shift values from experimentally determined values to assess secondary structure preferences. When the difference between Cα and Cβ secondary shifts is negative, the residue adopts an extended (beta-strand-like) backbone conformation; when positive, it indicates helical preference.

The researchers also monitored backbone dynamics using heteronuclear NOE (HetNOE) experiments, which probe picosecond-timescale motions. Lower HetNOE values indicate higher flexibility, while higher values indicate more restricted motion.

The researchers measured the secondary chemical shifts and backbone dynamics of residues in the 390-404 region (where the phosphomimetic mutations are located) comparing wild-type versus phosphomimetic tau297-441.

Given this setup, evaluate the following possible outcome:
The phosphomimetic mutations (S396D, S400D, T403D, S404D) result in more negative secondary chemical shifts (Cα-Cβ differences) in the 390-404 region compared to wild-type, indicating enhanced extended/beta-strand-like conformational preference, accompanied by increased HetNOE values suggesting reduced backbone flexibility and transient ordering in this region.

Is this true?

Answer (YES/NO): YES